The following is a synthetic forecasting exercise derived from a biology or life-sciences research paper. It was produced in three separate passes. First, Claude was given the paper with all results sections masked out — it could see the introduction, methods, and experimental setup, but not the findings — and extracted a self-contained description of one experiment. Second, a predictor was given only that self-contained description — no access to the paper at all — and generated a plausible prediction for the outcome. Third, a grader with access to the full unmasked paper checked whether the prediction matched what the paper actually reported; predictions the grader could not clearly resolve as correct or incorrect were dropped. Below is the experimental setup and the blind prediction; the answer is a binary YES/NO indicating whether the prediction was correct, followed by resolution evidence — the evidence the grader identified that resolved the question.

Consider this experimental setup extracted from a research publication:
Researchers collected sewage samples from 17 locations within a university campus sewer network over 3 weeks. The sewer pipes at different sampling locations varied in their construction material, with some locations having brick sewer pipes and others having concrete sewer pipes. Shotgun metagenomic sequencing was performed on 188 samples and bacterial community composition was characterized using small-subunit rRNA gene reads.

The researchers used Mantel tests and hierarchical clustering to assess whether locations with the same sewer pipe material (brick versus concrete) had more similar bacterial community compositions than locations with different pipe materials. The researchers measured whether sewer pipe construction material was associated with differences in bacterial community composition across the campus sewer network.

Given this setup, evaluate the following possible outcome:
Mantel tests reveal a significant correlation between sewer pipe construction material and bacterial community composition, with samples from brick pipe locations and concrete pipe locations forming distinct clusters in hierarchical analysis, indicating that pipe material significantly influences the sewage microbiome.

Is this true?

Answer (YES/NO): NO